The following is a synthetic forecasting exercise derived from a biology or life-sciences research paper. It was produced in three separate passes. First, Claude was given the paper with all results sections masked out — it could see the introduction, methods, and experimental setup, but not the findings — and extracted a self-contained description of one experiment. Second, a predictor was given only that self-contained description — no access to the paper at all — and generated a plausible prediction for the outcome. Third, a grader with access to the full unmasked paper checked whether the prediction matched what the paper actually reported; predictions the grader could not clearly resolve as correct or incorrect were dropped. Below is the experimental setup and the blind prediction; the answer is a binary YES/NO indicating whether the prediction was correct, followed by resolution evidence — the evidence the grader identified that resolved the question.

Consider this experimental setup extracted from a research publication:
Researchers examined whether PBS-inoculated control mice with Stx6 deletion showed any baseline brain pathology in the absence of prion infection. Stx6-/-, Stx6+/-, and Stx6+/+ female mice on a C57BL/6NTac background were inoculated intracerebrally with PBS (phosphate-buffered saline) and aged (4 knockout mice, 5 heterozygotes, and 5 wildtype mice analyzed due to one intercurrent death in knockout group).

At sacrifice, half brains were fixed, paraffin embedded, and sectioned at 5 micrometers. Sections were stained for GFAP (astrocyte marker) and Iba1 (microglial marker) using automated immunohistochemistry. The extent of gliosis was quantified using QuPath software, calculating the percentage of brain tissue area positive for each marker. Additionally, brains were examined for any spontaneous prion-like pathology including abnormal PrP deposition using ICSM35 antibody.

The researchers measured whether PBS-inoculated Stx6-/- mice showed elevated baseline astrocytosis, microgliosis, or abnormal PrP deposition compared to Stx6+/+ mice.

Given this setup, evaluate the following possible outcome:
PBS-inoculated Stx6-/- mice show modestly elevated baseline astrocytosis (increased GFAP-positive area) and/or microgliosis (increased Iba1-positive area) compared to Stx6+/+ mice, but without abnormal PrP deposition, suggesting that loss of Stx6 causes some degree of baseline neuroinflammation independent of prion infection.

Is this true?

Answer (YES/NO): NO